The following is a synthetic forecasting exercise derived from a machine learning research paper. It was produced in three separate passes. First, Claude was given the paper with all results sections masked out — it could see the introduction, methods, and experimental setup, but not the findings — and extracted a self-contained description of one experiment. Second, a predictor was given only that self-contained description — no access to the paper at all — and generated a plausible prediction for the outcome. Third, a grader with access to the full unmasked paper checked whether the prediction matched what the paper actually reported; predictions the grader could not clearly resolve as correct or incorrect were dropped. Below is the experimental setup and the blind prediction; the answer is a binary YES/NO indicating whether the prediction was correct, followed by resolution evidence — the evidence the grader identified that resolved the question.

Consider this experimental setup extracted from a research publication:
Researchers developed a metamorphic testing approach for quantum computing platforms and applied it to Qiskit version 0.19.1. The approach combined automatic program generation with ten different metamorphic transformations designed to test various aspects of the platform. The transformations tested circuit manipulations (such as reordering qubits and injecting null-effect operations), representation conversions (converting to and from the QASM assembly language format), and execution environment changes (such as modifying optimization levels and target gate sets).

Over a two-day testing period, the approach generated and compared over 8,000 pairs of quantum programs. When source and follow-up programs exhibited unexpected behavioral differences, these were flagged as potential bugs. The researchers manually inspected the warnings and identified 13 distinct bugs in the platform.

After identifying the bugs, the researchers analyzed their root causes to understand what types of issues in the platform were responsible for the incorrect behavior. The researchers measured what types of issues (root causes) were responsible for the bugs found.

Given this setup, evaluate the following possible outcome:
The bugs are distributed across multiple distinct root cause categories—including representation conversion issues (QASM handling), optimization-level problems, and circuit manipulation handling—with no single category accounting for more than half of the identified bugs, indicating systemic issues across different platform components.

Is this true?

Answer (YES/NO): NO